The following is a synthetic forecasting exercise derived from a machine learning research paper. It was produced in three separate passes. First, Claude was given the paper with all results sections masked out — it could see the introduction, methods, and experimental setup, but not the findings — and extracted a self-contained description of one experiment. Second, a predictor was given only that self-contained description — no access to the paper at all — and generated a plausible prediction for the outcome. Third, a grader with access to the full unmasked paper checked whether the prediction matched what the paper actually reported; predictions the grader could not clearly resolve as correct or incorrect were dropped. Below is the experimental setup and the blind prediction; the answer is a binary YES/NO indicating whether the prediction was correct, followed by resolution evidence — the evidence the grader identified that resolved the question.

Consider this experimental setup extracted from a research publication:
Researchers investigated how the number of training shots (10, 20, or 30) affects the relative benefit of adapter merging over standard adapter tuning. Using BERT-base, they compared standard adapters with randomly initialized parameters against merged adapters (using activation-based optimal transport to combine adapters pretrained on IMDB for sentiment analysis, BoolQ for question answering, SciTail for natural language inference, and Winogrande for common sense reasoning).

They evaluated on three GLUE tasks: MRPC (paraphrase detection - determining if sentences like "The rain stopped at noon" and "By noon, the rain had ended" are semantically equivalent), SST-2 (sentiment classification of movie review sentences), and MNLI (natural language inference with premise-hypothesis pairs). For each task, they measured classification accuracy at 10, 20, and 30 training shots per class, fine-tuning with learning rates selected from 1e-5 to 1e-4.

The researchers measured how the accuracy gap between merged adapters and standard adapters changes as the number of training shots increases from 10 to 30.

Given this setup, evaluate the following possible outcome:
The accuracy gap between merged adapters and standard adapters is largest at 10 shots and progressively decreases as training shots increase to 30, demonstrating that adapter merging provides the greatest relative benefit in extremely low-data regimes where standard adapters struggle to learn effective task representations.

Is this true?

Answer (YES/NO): NO